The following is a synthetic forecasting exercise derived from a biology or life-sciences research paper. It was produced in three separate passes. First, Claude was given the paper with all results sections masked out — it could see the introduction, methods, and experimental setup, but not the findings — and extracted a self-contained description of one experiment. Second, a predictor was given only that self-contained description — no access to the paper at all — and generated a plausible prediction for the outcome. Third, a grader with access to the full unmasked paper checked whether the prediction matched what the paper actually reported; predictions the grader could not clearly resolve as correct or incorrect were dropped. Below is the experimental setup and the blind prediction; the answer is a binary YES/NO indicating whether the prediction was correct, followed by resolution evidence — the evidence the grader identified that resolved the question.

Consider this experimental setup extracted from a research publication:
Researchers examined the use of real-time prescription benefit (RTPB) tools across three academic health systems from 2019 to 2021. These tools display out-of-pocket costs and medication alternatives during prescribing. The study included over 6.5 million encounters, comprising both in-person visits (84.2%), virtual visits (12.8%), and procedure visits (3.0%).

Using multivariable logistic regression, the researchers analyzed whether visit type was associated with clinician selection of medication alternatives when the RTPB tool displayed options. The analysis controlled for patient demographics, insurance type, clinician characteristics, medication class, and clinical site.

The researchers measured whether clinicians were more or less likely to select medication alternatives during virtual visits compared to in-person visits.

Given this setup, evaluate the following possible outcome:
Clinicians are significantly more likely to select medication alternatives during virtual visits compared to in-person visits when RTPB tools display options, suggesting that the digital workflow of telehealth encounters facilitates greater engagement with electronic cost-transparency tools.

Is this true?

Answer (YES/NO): NO